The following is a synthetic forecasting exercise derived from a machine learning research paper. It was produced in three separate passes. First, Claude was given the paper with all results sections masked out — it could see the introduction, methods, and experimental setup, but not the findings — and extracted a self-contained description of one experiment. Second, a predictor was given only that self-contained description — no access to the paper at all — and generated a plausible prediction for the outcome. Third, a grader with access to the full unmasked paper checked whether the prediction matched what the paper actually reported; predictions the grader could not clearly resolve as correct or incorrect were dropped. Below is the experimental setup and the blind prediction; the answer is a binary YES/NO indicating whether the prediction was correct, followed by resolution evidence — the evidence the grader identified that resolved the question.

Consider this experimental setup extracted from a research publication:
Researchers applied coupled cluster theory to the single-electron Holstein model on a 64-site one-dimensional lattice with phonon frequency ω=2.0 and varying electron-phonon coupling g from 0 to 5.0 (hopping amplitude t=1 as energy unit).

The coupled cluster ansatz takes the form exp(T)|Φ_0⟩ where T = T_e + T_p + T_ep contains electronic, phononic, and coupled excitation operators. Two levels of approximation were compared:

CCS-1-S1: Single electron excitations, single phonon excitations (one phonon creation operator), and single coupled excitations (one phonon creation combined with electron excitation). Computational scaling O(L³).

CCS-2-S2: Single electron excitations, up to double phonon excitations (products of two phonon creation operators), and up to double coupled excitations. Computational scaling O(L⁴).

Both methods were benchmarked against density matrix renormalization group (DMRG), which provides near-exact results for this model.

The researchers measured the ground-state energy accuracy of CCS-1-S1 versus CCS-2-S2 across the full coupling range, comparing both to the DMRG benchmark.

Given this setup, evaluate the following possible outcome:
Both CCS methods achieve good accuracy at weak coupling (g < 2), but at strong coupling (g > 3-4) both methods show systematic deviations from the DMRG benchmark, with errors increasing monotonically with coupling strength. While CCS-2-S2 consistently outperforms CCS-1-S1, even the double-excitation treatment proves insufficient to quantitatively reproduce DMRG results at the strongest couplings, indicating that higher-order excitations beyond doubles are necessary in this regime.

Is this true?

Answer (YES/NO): NO